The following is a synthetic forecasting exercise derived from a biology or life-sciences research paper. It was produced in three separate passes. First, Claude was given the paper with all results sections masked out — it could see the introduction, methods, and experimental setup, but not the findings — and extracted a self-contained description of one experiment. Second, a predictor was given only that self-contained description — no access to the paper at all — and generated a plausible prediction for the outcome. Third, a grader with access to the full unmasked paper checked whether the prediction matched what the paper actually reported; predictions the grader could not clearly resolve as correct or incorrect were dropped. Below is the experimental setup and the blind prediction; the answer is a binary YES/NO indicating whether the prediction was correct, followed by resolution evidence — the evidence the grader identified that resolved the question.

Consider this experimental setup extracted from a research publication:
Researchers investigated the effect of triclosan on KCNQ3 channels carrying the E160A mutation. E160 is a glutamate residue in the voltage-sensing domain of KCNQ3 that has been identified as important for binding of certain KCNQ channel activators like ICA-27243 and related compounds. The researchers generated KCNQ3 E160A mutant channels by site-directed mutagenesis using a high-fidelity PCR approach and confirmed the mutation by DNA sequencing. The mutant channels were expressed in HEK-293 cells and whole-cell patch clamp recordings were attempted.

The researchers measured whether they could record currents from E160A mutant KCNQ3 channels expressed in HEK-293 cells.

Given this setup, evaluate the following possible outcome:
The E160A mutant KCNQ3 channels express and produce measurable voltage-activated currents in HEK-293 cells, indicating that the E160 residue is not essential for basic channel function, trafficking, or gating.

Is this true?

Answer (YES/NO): NO